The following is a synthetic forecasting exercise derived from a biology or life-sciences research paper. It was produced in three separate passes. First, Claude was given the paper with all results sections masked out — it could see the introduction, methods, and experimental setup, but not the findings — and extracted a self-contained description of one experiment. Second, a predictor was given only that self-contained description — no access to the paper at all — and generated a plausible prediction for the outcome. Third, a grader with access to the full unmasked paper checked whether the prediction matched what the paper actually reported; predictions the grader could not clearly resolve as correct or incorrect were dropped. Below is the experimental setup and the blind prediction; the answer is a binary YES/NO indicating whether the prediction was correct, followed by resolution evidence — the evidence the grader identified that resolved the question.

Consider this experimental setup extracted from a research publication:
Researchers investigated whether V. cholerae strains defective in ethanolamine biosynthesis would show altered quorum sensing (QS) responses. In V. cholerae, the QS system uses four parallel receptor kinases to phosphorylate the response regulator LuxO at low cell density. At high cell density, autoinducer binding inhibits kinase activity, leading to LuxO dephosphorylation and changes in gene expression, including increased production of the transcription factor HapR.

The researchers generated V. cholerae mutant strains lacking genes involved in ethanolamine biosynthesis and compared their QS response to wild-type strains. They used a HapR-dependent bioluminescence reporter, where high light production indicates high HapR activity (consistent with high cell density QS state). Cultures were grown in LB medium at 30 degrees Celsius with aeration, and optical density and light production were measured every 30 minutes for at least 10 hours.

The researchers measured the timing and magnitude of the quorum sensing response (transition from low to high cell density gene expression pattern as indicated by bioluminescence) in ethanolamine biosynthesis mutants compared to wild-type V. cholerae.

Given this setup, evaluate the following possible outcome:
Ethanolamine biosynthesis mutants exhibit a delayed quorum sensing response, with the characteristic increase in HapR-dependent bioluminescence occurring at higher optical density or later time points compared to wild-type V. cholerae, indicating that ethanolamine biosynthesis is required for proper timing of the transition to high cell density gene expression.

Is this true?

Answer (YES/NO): YES